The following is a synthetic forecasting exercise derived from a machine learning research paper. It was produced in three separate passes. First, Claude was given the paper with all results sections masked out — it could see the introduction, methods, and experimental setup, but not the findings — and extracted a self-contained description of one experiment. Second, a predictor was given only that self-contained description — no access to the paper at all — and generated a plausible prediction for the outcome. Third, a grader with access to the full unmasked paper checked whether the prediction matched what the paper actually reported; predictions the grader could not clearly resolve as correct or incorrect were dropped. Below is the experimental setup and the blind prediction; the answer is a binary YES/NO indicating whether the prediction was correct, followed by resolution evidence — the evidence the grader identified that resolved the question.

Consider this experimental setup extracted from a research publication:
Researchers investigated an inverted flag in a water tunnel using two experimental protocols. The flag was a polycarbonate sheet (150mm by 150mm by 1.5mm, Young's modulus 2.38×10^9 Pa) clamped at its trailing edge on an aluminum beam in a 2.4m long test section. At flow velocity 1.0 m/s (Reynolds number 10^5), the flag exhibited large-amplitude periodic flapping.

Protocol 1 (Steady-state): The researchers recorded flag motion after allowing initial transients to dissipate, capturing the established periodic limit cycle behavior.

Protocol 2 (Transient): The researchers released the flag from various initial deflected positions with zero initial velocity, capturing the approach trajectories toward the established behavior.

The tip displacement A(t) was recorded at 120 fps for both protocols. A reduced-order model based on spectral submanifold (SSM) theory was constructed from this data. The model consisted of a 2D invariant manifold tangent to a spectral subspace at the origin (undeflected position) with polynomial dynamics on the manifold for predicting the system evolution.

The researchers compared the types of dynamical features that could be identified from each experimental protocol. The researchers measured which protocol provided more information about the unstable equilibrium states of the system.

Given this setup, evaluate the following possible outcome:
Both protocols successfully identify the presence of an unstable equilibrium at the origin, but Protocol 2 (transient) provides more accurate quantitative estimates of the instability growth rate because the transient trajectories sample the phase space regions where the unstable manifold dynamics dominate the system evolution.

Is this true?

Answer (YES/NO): NO